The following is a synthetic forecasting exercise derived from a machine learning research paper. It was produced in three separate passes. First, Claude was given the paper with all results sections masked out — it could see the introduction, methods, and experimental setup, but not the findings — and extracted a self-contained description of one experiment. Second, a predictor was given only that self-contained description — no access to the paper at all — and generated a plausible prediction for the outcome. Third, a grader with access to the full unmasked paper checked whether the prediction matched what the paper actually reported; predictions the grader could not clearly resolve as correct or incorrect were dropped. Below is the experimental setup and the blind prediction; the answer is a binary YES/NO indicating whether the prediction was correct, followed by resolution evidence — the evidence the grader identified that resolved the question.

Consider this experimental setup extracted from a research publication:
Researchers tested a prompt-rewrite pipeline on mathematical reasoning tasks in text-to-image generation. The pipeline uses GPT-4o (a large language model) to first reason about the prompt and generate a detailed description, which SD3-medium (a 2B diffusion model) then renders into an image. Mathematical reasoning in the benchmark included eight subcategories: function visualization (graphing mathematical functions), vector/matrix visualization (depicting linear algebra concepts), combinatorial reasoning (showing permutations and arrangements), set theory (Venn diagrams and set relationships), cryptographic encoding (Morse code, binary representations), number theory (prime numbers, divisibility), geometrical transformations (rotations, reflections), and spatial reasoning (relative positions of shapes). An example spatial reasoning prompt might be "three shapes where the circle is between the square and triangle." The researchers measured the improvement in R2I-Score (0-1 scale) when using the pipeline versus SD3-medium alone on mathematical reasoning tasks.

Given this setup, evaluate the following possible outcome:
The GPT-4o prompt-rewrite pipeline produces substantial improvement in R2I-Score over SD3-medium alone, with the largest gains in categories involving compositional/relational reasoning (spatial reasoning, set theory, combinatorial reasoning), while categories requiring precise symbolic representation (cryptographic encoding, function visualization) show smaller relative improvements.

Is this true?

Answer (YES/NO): NO